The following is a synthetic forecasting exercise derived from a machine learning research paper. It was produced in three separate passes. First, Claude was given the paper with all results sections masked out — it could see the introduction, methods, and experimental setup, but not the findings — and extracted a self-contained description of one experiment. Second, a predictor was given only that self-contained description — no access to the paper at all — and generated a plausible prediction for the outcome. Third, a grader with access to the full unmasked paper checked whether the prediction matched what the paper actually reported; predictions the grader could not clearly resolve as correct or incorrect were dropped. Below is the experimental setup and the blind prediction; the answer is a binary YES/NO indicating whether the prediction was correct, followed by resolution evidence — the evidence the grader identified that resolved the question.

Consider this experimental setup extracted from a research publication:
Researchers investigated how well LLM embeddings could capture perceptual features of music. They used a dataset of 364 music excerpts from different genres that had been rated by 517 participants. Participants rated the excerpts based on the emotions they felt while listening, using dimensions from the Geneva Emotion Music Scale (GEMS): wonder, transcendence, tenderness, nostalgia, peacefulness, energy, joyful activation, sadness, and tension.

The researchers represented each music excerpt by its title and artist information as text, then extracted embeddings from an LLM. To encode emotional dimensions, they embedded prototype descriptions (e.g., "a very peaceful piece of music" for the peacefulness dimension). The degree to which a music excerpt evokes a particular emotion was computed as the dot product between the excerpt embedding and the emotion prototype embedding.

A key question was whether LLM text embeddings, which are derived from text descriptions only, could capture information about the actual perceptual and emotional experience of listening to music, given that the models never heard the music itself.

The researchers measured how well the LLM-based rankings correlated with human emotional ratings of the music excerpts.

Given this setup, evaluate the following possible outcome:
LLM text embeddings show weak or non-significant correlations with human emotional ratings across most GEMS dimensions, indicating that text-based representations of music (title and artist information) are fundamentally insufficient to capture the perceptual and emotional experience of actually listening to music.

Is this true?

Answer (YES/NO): NO